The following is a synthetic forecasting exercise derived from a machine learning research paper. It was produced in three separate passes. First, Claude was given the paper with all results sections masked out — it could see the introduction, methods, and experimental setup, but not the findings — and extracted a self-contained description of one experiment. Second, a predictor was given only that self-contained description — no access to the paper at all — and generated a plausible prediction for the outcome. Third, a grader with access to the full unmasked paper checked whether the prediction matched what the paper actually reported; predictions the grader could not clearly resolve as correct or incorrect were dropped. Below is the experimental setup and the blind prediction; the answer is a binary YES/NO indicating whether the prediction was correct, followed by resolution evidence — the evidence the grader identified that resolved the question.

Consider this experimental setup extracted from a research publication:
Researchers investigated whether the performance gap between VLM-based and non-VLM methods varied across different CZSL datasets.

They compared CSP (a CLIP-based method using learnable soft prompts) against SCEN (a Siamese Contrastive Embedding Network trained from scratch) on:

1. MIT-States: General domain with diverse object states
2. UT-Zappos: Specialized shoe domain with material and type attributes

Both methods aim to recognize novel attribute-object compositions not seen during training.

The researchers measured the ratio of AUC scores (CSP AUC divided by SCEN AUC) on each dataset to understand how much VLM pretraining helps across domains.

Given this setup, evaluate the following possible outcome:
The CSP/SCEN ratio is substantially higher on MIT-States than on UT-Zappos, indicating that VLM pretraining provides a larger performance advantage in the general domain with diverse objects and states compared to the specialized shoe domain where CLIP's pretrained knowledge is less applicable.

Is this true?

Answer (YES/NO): YES